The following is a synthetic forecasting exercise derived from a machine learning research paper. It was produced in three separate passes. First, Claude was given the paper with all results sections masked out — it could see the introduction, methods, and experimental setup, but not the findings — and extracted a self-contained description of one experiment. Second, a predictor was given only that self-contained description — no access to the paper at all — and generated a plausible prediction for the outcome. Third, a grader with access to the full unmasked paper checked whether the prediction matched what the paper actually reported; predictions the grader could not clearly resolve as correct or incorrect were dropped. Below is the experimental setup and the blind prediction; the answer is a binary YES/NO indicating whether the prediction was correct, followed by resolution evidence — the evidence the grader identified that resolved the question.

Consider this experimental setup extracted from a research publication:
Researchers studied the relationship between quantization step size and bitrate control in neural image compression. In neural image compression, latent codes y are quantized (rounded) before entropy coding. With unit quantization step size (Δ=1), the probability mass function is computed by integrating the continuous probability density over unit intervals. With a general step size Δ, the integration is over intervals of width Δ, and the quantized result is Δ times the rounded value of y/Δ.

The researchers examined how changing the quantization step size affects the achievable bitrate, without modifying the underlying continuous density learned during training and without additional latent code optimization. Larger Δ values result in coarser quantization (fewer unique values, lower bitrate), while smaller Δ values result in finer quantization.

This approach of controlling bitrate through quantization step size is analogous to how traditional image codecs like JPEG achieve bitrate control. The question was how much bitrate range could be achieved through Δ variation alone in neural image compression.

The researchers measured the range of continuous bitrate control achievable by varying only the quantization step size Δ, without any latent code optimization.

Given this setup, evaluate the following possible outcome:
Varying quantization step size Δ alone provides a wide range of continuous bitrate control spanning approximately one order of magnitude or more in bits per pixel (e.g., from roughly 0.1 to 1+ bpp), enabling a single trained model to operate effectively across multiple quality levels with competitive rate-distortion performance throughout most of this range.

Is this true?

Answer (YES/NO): NO